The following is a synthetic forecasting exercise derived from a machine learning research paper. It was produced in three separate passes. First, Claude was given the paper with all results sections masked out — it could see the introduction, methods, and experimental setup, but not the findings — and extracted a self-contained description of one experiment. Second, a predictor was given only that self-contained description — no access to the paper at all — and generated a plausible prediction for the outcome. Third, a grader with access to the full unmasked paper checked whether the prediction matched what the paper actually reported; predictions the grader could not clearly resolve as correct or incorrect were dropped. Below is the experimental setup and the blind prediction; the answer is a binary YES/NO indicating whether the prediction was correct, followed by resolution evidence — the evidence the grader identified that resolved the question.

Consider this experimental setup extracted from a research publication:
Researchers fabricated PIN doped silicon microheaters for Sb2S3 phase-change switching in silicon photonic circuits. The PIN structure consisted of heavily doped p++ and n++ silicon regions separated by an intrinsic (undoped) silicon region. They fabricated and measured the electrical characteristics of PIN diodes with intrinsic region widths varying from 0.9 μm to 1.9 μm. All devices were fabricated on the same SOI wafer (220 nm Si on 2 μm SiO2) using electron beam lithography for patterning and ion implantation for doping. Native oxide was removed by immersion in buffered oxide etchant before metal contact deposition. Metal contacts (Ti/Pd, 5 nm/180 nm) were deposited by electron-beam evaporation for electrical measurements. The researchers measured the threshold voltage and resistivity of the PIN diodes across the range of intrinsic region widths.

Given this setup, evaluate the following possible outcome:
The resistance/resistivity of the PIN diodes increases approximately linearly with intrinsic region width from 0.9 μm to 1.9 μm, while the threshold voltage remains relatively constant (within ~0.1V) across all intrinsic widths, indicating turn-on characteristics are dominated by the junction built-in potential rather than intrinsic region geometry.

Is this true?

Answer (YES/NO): NO